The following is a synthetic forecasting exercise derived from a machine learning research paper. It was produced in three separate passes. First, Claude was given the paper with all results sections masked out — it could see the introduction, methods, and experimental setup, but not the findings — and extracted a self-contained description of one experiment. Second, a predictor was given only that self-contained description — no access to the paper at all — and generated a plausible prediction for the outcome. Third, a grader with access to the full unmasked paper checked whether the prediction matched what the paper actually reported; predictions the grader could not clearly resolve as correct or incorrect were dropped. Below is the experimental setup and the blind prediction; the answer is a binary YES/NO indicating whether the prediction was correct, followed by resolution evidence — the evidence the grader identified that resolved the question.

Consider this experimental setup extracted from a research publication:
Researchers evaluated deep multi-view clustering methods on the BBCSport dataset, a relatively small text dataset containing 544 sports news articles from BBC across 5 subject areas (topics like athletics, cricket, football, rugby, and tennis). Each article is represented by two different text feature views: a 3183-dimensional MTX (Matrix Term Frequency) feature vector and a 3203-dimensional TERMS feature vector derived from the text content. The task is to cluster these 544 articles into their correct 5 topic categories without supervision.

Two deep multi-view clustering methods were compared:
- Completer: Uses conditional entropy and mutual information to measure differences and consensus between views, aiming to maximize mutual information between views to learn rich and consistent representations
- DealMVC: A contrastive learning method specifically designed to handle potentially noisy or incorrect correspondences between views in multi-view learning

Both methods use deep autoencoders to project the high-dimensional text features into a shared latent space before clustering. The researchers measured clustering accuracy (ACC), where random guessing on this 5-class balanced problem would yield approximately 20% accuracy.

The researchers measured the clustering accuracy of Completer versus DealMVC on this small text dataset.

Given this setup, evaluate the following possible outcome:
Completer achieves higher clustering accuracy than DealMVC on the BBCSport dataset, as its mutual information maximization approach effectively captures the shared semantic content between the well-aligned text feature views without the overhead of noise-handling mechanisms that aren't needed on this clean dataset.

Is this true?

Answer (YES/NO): NO